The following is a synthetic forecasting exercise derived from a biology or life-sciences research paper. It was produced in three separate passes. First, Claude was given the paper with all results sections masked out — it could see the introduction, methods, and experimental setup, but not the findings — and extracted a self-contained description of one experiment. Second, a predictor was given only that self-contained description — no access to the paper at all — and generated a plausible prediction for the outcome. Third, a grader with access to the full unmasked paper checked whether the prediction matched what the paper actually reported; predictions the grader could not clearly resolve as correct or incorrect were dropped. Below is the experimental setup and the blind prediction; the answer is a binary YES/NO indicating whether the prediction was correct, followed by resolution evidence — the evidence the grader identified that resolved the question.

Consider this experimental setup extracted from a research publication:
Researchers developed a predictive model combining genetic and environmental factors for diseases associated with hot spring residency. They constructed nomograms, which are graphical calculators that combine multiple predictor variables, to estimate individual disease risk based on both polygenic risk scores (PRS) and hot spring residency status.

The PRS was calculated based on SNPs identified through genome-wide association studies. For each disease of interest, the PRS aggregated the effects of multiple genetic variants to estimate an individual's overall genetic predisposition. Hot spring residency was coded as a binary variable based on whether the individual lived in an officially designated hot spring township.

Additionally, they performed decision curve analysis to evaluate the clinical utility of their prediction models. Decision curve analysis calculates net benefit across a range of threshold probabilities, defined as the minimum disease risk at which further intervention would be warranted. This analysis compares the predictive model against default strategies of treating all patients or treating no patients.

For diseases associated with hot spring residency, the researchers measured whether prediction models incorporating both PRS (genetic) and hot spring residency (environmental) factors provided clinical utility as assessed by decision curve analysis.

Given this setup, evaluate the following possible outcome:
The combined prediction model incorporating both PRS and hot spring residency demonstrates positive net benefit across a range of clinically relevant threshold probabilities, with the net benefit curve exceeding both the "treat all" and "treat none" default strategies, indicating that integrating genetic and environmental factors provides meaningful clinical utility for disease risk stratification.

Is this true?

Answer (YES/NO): YES